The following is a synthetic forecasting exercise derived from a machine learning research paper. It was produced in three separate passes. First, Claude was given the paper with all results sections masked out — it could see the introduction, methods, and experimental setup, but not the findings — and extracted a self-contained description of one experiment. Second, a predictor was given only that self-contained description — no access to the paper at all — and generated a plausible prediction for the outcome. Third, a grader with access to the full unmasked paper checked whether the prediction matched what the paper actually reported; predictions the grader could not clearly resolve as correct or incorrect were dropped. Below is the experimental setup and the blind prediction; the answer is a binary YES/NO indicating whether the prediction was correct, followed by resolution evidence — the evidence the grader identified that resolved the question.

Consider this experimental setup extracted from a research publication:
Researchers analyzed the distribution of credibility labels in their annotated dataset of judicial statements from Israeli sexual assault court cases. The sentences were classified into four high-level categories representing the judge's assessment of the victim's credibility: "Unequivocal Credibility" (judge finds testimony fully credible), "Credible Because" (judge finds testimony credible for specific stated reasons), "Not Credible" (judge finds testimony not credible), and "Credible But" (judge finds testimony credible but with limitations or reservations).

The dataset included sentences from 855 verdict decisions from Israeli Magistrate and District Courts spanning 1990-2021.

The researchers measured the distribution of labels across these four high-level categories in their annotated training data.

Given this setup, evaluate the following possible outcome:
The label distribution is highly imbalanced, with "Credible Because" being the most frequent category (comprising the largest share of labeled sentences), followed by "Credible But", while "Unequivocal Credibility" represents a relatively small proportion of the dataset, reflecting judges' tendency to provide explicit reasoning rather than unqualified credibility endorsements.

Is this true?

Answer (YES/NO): NO